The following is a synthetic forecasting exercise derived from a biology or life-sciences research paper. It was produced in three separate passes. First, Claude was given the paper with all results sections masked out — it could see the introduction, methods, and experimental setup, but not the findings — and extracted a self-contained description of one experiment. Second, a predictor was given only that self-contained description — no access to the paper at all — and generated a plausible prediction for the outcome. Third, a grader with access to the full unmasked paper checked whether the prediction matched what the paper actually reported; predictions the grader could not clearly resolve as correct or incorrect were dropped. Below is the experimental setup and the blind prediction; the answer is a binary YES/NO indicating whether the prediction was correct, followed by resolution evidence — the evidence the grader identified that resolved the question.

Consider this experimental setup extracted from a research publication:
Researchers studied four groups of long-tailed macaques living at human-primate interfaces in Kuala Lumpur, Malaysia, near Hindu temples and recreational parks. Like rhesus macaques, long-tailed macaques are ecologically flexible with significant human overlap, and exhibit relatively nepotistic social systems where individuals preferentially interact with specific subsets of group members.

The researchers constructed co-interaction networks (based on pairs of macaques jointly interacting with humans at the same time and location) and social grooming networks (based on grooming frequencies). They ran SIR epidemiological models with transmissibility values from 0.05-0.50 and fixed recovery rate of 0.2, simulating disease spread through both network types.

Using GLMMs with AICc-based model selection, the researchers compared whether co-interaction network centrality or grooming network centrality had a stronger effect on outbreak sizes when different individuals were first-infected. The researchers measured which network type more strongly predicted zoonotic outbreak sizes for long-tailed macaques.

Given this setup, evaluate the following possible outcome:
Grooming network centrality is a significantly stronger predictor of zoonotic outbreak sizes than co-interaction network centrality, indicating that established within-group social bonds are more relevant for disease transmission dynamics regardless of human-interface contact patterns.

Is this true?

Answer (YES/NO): NO